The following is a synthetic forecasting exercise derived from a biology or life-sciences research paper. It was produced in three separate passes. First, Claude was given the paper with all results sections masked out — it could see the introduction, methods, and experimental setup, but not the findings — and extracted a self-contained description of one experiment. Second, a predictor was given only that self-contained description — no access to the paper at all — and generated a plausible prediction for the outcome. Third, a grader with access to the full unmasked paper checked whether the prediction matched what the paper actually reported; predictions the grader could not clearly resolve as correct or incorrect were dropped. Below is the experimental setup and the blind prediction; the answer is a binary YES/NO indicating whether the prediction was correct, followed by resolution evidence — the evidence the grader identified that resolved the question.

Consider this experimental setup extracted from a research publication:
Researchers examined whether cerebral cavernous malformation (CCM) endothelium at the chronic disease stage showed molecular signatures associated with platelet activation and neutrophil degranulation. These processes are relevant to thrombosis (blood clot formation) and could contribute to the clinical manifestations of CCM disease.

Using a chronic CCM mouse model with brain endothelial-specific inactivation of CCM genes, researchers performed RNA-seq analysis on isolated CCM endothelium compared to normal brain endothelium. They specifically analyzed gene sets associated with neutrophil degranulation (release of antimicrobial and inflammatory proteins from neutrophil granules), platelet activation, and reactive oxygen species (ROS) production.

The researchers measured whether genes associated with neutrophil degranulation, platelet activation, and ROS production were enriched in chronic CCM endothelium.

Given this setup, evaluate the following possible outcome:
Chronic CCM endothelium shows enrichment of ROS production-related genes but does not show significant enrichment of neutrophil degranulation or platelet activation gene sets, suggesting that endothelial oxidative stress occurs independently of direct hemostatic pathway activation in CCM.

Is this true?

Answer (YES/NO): NO